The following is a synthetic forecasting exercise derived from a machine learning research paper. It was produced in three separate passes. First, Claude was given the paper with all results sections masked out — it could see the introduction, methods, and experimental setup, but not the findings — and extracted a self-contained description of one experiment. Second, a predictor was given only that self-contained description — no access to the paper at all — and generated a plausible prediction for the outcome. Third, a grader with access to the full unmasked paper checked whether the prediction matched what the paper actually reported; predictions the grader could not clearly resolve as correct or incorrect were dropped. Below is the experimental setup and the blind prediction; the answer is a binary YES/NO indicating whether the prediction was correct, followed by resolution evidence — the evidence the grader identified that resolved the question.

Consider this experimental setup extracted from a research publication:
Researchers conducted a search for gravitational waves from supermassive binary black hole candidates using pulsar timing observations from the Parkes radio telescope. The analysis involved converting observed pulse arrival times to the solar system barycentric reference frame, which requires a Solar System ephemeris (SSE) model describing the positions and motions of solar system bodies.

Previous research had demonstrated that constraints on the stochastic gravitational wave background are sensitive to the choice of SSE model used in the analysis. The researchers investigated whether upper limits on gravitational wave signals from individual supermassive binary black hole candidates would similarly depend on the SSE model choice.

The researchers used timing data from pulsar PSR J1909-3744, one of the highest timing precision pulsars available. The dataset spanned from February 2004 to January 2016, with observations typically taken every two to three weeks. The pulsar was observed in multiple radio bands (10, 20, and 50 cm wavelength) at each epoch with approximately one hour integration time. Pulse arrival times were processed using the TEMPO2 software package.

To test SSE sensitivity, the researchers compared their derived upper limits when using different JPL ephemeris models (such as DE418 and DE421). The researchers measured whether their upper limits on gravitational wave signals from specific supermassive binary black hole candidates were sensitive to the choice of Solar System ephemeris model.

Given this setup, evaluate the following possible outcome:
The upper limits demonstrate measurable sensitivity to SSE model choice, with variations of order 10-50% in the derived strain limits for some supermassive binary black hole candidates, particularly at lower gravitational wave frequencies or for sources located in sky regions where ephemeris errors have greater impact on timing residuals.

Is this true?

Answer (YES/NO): NO